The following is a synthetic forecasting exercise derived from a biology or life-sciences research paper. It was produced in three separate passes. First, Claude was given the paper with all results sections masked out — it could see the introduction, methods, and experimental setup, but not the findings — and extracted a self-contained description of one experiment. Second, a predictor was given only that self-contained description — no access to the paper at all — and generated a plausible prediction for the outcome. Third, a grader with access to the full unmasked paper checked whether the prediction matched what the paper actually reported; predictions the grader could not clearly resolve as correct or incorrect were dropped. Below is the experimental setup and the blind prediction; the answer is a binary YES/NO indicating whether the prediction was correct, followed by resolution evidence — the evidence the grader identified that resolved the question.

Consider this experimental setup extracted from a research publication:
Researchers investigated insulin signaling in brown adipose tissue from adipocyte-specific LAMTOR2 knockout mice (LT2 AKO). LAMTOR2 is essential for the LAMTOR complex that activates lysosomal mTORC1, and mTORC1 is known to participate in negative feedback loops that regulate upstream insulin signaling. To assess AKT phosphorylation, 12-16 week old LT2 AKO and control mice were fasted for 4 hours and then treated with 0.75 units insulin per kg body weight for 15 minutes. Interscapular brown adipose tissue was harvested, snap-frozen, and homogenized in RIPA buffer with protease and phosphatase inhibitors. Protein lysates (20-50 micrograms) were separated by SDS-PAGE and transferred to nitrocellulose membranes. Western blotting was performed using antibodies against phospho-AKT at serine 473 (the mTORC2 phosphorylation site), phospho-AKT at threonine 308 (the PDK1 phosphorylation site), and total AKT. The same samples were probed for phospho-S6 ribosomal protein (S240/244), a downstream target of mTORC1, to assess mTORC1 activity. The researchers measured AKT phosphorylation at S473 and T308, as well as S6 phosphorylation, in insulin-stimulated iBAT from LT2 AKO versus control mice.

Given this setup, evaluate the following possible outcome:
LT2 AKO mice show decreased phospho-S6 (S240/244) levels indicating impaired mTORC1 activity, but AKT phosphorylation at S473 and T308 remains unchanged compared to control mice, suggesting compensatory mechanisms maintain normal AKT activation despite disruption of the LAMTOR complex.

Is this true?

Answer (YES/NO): NO